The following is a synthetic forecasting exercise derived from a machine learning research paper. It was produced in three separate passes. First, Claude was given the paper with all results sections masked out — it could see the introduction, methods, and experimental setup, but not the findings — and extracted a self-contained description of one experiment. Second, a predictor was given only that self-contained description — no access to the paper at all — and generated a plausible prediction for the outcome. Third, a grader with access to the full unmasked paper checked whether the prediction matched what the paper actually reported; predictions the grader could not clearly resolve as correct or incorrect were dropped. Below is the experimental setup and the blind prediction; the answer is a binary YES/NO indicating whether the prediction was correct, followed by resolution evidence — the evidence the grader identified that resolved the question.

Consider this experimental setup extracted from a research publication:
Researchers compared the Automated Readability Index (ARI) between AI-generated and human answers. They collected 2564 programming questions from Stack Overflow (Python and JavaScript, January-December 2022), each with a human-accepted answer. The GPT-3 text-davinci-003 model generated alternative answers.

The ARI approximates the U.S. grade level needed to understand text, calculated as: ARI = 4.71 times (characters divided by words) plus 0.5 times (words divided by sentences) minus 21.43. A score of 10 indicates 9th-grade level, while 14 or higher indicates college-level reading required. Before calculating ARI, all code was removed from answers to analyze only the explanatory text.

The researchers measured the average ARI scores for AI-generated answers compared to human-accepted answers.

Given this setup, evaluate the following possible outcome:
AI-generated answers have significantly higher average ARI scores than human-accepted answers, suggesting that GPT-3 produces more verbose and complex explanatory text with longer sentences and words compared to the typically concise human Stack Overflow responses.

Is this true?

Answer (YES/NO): NO